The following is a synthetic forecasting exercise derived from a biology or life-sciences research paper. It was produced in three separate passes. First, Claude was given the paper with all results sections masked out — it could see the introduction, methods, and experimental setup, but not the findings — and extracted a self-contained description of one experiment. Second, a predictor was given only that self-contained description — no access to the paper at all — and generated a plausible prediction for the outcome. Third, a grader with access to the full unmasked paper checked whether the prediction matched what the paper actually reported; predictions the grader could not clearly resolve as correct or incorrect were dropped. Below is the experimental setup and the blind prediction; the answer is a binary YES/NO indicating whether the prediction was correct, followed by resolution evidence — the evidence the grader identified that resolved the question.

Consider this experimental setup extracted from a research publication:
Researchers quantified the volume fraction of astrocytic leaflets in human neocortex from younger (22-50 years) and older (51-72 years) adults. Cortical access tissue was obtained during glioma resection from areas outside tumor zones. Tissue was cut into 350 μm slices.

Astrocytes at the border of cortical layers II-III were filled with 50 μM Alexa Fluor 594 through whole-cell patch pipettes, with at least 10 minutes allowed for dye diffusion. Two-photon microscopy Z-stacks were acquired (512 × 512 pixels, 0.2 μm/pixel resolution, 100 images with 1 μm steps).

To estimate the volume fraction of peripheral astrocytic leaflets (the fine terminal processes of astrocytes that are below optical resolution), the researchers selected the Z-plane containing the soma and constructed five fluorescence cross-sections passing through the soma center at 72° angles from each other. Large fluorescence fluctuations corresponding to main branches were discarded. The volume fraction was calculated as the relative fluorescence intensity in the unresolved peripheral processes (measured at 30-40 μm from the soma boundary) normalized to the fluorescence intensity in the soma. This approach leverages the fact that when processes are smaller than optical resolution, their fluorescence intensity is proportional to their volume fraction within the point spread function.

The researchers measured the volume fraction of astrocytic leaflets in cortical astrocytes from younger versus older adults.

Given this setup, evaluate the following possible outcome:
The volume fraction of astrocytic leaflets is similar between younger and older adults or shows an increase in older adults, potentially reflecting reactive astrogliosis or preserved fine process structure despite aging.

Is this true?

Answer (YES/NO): NO